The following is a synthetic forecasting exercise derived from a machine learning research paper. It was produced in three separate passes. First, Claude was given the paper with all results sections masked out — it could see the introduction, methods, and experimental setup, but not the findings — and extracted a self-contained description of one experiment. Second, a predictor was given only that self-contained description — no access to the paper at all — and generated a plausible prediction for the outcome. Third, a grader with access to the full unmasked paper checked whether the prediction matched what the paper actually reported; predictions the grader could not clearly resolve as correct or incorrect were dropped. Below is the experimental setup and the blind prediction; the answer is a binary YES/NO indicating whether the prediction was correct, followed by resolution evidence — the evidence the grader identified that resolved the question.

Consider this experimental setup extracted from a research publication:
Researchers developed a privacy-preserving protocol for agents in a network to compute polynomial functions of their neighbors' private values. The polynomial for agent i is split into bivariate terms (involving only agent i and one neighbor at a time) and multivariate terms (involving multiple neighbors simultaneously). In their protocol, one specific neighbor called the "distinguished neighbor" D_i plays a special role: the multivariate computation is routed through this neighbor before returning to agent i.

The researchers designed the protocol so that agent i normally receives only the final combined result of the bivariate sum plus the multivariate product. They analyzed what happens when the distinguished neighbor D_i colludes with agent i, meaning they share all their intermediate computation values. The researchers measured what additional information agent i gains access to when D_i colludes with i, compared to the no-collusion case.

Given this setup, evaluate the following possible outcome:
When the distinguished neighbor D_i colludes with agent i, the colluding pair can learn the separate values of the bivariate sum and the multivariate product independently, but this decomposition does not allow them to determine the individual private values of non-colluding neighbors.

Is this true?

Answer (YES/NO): NO